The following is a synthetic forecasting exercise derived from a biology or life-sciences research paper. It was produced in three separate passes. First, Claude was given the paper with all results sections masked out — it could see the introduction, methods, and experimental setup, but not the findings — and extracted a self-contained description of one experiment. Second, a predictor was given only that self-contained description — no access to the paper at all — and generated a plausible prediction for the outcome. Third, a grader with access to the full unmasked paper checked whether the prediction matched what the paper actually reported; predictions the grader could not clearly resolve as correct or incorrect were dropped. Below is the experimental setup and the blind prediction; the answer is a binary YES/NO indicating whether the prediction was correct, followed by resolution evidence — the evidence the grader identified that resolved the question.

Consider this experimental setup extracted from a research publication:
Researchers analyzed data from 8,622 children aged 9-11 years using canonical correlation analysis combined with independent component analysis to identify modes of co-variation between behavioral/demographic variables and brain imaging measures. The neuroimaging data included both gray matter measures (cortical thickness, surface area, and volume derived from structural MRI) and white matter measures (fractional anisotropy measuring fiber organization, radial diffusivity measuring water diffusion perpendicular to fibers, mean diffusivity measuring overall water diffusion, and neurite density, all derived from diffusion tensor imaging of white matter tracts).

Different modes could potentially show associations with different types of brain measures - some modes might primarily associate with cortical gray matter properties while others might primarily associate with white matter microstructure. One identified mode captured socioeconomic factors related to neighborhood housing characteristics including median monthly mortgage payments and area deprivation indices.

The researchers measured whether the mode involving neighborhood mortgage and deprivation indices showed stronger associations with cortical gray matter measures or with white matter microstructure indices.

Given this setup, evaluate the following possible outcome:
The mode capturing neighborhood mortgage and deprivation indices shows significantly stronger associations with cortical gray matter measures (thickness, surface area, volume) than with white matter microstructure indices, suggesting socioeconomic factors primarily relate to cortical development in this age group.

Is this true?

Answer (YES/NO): NO